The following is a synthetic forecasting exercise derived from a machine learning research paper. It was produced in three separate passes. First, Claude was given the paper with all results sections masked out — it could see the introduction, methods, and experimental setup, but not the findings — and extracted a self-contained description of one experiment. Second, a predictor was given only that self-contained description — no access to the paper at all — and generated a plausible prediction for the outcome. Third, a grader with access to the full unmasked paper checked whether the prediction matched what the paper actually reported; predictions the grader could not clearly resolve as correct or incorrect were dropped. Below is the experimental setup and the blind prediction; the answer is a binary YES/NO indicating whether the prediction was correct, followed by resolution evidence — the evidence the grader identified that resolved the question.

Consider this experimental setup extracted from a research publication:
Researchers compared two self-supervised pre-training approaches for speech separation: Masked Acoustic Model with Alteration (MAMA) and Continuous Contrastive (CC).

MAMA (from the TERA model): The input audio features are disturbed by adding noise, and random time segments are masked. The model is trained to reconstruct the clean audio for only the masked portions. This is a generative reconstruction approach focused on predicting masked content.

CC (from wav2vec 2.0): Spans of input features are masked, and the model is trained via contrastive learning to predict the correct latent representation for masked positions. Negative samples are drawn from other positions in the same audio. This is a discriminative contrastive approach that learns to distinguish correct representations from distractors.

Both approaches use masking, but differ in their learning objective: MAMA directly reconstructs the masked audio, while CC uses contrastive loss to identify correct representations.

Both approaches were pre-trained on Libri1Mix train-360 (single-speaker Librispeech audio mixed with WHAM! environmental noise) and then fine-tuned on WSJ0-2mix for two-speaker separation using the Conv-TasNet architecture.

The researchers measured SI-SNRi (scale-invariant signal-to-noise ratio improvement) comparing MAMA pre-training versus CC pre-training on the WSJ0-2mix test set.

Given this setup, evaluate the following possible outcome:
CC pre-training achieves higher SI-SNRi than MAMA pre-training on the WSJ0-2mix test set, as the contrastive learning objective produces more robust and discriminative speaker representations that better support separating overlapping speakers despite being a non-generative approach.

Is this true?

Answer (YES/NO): NO